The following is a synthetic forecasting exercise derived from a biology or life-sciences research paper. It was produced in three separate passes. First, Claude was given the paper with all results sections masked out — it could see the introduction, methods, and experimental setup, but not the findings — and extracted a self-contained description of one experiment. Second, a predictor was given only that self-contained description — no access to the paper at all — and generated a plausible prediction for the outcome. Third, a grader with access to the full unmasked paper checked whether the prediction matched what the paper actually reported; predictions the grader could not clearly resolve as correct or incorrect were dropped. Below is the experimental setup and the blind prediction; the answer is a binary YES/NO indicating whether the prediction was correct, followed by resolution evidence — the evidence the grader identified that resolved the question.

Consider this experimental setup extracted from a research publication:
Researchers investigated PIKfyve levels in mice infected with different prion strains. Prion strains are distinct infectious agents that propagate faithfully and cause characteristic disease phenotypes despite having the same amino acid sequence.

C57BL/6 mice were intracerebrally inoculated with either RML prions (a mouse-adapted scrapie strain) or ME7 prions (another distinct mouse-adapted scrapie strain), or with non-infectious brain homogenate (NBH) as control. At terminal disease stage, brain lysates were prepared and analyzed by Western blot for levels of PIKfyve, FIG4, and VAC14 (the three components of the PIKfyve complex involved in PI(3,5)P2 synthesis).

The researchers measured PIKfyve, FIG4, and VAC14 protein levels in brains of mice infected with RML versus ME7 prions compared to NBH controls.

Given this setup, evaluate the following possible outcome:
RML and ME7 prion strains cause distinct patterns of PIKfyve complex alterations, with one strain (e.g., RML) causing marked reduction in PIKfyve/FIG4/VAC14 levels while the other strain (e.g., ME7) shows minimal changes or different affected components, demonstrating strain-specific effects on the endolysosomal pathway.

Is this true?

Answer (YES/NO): NO